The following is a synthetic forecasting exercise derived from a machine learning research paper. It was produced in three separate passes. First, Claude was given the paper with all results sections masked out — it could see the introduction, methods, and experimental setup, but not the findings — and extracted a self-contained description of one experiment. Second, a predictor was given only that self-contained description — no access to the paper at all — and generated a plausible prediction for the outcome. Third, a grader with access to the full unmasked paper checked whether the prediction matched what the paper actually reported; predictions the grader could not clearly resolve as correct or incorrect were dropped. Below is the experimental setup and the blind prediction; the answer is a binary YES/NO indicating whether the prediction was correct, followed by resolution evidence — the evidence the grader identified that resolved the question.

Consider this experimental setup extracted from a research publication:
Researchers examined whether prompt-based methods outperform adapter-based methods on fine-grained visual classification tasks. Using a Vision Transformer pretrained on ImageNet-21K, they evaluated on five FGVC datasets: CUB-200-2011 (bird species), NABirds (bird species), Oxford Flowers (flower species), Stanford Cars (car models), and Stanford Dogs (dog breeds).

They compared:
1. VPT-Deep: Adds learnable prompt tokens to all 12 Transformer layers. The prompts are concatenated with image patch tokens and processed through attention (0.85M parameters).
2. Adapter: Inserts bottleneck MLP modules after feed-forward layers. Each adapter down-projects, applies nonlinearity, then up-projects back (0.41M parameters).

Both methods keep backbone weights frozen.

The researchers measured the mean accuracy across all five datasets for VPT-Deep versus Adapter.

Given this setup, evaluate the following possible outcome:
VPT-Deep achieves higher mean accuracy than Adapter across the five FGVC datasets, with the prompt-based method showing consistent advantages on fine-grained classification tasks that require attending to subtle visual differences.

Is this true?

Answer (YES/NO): NO